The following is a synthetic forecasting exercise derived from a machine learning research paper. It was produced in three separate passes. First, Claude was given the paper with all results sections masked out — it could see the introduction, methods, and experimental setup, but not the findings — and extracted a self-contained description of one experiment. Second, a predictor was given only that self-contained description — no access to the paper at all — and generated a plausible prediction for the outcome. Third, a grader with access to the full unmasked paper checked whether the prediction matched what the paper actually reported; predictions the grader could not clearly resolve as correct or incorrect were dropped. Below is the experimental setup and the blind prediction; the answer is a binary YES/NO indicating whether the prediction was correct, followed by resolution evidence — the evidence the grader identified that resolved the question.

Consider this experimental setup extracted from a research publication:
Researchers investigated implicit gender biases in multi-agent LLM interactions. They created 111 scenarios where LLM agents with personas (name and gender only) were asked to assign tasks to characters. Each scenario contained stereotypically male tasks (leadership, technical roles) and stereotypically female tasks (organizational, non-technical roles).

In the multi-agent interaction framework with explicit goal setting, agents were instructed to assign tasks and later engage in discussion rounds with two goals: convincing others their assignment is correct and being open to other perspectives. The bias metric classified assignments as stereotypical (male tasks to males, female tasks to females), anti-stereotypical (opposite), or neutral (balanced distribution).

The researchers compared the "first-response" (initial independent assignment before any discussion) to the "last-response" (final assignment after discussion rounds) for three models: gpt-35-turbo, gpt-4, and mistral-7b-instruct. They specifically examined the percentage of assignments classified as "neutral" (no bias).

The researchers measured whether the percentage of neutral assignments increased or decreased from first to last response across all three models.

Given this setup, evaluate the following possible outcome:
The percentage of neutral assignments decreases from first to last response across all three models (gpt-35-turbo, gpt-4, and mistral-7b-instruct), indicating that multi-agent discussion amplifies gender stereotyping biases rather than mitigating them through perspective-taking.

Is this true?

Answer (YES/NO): YES